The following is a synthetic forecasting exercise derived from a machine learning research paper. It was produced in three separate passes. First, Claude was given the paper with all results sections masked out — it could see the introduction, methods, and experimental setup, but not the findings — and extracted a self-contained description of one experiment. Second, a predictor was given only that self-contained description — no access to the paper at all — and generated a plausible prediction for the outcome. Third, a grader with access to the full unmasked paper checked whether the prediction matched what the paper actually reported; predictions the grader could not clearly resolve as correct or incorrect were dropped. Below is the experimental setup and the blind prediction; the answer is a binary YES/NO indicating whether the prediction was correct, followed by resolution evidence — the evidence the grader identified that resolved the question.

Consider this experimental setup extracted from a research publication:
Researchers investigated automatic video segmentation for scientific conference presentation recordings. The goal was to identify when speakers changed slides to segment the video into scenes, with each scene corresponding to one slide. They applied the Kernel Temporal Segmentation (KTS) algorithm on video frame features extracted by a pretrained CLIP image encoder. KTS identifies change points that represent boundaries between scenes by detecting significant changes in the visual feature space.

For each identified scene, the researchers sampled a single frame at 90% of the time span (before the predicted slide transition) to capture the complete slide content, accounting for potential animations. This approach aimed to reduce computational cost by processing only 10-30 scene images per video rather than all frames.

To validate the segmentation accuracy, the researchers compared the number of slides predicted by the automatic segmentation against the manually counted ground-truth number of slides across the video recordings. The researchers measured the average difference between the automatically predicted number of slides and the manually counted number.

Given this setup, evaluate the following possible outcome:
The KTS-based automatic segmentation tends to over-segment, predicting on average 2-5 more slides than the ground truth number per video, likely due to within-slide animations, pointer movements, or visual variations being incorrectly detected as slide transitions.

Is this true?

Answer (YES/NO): NO